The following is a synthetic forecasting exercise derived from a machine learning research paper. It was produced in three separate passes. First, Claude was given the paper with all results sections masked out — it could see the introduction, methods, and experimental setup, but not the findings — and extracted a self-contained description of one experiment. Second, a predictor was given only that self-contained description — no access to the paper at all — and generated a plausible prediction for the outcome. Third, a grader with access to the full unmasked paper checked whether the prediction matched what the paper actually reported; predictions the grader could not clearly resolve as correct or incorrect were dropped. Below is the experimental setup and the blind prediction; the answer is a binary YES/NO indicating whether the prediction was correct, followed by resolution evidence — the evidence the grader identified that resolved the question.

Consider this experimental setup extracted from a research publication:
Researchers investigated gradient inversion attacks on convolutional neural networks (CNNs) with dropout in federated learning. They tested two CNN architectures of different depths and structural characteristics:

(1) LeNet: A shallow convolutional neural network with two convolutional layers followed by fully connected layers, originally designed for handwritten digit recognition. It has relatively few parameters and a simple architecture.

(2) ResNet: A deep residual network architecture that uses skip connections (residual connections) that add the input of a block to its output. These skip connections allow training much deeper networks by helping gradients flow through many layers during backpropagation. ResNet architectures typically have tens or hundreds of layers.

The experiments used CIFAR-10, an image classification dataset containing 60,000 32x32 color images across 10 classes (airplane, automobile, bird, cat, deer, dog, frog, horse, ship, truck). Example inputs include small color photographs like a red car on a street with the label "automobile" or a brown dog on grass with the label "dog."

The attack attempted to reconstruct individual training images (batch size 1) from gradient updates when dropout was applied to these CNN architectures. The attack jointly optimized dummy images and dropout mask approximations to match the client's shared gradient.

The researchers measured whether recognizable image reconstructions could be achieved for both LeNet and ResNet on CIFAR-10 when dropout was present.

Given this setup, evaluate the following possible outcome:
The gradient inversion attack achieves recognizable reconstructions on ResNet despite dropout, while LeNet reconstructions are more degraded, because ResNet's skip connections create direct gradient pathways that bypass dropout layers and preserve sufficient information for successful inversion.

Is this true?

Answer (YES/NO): NO